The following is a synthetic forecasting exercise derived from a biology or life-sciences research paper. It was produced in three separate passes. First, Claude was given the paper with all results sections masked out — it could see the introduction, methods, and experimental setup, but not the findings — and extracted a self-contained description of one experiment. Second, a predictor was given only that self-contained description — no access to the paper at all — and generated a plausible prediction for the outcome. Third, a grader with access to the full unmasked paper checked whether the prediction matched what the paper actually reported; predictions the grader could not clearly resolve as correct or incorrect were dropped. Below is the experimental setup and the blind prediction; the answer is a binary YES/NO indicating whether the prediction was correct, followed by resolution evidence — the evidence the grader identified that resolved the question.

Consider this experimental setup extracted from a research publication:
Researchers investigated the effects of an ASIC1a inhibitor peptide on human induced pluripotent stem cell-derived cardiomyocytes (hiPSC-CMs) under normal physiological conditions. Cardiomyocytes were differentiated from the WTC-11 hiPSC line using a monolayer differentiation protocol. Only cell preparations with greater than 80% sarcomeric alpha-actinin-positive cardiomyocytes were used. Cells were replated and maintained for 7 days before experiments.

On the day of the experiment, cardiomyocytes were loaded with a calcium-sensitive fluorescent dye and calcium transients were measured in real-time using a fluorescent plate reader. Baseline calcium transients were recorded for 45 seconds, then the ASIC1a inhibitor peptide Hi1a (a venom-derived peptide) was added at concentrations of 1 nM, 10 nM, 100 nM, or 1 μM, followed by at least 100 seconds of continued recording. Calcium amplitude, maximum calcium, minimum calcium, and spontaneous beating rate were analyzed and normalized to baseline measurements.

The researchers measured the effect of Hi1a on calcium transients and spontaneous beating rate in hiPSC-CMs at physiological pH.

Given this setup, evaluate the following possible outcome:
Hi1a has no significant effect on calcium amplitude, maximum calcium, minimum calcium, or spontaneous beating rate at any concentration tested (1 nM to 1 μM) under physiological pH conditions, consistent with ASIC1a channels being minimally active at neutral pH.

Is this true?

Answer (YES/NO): YES